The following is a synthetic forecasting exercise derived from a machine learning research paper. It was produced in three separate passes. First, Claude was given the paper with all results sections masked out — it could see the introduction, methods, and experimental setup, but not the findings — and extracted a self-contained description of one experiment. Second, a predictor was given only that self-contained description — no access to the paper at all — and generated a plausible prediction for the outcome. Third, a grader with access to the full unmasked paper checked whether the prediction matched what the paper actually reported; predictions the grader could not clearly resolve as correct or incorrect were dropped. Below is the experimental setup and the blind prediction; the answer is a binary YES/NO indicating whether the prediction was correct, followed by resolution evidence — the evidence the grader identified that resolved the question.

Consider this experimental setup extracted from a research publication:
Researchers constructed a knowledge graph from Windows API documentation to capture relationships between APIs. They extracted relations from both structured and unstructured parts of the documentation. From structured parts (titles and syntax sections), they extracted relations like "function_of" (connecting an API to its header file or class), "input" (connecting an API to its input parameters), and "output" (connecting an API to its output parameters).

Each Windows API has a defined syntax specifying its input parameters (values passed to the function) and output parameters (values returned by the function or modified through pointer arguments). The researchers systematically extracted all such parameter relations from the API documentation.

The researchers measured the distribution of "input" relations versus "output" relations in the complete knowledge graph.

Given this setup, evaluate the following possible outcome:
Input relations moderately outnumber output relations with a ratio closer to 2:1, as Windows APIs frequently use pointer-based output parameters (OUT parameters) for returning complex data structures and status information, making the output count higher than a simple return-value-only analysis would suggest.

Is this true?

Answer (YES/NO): NO